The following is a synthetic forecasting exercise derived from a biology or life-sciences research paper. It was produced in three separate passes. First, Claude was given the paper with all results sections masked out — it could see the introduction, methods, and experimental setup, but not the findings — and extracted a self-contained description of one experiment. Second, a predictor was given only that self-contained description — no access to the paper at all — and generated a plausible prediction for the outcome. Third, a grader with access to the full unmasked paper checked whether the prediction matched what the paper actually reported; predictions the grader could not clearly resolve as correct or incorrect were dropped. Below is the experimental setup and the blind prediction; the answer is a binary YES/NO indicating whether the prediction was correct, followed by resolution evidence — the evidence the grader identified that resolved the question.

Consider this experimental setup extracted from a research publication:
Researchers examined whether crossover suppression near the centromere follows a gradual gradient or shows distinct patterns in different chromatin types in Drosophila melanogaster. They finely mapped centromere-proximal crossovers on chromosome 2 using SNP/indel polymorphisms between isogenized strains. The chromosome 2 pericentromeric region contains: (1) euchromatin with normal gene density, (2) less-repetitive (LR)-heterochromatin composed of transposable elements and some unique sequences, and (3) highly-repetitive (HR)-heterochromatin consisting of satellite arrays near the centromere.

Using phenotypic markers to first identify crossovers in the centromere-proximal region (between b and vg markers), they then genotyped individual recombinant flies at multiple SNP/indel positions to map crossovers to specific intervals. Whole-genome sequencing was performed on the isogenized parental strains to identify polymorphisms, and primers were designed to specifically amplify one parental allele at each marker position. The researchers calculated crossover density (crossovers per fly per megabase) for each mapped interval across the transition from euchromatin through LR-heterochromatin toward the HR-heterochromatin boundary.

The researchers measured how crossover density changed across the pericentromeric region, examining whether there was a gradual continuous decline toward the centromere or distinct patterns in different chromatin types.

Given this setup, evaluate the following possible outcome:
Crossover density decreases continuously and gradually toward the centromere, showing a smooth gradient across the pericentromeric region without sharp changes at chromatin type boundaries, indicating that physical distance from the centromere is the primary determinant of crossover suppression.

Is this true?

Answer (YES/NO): NO